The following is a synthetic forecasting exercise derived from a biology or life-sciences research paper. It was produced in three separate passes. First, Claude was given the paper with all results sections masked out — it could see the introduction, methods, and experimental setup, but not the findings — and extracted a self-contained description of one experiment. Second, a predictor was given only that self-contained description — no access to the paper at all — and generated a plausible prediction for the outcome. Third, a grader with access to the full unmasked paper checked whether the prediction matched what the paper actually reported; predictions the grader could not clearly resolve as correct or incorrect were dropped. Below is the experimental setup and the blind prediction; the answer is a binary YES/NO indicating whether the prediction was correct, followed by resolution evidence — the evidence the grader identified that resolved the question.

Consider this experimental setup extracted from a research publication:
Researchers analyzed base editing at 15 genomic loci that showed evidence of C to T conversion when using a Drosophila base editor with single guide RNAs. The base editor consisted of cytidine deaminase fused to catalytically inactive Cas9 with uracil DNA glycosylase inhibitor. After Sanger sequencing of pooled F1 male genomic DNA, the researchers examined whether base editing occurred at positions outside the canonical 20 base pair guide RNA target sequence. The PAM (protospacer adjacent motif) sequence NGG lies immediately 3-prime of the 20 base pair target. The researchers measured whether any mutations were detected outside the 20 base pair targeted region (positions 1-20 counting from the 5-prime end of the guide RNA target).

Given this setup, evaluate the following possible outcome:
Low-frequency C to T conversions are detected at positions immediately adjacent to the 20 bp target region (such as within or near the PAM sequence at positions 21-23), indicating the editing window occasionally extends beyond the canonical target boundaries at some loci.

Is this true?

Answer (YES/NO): NO